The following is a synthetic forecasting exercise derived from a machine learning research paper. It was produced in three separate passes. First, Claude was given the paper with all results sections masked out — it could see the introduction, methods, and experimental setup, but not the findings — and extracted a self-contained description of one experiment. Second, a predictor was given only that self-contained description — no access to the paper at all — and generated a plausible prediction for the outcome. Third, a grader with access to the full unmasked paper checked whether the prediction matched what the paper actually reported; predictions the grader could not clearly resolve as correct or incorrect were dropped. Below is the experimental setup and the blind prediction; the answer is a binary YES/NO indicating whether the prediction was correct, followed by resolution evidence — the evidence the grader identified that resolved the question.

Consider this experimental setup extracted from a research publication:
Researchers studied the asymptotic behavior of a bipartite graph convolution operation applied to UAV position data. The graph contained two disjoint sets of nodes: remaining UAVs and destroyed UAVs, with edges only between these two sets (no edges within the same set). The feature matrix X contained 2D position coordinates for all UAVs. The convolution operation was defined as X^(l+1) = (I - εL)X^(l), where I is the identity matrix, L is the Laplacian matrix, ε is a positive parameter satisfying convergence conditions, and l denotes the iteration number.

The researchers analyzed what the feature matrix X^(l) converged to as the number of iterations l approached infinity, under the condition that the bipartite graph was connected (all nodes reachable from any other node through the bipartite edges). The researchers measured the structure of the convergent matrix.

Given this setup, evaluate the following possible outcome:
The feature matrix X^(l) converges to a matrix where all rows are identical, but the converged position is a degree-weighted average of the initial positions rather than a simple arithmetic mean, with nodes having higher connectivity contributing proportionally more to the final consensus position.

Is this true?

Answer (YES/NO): NO